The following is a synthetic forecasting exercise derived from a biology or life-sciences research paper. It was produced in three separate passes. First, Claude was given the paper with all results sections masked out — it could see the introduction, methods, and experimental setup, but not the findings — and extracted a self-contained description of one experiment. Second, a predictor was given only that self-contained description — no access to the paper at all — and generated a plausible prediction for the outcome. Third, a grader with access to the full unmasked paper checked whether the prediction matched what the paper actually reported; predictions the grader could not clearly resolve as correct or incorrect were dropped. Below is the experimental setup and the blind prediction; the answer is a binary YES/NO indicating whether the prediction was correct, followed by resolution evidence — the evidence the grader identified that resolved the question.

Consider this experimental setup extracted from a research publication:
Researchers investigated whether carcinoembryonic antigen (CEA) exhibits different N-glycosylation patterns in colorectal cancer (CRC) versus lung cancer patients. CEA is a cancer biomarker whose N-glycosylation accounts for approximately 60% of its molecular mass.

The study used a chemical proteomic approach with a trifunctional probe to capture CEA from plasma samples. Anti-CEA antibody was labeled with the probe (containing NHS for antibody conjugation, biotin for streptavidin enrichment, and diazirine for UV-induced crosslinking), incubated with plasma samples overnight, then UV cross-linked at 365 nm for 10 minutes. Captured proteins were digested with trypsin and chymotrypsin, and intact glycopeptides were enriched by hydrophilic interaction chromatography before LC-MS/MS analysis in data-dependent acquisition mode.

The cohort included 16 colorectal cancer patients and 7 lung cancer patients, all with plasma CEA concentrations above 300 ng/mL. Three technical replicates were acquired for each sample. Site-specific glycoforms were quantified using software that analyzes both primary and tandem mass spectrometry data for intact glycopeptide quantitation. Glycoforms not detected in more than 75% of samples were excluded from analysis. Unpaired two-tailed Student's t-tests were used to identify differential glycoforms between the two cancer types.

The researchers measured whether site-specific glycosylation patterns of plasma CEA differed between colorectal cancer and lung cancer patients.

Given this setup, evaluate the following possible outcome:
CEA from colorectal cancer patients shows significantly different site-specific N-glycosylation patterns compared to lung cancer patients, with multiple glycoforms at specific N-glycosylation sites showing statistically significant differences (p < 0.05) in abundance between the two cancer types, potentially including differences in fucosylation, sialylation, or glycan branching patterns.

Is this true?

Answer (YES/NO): YES